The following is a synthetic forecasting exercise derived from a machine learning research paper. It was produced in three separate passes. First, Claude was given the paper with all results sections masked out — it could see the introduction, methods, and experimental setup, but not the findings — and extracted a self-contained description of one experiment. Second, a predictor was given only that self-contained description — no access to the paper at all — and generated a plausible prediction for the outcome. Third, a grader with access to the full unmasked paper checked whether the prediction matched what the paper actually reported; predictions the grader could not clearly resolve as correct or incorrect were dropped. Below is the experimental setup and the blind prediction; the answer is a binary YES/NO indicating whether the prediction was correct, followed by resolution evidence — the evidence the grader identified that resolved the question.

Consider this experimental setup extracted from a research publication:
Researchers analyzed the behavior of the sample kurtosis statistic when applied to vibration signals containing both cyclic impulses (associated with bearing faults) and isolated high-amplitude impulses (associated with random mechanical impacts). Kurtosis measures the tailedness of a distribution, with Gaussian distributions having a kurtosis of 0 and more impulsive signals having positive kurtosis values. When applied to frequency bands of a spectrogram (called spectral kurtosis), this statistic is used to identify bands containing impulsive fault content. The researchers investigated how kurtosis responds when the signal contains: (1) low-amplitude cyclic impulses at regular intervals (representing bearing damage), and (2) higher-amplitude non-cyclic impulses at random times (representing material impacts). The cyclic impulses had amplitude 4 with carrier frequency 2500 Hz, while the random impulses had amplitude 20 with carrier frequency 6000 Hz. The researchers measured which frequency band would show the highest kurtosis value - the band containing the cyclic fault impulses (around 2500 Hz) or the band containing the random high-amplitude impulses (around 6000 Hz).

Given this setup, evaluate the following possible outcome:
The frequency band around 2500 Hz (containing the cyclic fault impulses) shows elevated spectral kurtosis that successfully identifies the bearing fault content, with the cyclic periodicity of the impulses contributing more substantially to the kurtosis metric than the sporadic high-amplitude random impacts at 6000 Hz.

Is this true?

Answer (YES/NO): NO